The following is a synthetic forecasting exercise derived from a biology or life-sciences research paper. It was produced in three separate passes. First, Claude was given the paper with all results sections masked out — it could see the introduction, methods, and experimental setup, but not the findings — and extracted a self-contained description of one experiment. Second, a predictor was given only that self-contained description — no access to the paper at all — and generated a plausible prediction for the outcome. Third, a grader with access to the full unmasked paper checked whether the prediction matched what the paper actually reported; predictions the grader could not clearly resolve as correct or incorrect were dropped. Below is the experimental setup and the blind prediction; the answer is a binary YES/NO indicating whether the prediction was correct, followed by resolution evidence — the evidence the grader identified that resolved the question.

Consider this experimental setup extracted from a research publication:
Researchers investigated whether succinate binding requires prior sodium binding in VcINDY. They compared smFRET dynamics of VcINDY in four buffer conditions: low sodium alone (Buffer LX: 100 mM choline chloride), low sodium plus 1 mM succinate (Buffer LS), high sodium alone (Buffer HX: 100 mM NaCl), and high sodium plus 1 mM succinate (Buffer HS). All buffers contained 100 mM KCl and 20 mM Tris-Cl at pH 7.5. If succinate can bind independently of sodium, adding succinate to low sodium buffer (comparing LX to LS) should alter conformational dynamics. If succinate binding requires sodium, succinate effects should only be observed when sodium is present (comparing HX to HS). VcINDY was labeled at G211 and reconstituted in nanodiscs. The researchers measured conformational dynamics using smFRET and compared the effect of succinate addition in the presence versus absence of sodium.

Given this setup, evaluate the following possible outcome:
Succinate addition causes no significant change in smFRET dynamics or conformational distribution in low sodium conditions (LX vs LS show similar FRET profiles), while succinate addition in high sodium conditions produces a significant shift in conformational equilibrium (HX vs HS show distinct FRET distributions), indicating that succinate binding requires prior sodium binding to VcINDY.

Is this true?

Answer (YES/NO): NO